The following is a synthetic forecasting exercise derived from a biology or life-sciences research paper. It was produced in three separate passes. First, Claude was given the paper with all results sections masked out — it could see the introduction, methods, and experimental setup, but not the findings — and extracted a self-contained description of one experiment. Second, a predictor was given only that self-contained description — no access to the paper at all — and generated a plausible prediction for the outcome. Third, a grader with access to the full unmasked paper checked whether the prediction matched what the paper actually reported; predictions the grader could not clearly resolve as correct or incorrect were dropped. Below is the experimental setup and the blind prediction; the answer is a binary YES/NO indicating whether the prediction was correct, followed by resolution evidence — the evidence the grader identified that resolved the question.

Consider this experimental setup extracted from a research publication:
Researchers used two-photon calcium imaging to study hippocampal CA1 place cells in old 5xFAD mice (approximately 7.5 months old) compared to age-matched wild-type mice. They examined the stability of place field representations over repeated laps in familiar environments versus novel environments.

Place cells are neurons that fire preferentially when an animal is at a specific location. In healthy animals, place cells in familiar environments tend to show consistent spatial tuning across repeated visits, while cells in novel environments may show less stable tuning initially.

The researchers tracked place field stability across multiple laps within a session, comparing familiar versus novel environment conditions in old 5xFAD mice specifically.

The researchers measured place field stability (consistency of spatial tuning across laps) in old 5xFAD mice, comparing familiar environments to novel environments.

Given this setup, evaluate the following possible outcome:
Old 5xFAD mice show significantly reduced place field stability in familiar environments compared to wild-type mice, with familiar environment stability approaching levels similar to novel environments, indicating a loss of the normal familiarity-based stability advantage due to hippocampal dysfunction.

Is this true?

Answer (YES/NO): NO